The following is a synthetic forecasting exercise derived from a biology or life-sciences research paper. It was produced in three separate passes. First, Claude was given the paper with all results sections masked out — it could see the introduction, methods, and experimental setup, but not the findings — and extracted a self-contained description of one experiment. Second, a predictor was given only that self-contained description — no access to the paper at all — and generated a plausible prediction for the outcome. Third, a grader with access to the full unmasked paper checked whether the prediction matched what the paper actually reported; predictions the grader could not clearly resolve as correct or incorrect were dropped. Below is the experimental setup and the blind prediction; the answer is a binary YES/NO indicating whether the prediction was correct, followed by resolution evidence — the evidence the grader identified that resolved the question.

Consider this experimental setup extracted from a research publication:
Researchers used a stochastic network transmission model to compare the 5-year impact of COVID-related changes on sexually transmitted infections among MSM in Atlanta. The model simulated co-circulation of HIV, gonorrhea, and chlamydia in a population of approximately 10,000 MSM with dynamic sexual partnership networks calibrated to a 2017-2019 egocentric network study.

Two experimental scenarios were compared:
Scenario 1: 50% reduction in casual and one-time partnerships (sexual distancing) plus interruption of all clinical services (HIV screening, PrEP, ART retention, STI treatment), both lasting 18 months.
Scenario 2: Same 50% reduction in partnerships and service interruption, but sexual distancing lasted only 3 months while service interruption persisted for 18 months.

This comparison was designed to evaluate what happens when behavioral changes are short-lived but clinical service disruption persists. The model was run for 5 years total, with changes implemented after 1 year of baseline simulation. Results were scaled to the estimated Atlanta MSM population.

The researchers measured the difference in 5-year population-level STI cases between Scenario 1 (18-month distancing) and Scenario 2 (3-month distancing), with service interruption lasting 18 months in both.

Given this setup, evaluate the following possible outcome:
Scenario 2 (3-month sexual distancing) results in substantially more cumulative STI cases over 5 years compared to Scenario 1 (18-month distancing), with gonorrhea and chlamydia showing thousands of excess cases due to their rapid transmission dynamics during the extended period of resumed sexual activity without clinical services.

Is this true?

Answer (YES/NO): YES